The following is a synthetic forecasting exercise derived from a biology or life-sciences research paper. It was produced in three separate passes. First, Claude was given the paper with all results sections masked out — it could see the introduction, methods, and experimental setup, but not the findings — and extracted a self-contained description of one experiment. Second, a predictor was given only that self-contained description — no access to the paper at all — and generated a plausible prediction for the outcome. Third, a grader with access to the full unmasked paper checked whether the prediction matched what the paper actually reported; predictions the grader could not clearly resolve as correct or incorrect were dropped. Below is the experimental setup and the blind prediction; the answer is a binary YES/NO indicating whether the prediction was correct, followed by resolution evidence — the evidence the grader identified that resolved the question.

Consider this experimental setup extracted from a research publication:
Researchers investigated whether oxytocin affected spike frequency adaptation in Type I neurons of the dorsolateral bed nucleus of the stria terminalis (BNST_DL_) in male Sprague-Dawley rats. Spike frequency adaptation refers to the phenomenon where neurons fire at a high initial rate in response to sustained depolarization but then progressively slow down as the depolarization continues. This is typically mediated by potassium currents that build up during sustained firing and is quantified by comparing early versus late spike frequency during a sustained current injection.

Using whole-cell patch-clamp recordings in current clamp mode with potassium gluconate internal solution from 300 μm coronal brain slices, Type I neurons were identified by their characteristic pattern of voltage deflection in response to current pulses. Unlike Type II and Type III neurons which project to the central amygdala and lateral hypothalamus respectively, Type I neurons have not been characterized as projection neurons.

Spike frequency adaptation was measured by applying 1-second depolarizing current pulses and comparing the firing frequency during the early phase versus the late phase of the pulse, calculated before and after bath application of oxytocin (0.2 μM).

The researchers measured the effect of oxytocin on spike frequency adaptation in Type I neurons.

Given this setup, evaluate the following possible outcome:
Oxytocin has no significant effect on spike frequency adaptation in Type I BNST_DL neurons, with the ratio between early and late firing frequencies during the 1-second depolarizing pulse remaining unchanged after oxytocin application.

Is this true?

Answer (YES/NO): NO